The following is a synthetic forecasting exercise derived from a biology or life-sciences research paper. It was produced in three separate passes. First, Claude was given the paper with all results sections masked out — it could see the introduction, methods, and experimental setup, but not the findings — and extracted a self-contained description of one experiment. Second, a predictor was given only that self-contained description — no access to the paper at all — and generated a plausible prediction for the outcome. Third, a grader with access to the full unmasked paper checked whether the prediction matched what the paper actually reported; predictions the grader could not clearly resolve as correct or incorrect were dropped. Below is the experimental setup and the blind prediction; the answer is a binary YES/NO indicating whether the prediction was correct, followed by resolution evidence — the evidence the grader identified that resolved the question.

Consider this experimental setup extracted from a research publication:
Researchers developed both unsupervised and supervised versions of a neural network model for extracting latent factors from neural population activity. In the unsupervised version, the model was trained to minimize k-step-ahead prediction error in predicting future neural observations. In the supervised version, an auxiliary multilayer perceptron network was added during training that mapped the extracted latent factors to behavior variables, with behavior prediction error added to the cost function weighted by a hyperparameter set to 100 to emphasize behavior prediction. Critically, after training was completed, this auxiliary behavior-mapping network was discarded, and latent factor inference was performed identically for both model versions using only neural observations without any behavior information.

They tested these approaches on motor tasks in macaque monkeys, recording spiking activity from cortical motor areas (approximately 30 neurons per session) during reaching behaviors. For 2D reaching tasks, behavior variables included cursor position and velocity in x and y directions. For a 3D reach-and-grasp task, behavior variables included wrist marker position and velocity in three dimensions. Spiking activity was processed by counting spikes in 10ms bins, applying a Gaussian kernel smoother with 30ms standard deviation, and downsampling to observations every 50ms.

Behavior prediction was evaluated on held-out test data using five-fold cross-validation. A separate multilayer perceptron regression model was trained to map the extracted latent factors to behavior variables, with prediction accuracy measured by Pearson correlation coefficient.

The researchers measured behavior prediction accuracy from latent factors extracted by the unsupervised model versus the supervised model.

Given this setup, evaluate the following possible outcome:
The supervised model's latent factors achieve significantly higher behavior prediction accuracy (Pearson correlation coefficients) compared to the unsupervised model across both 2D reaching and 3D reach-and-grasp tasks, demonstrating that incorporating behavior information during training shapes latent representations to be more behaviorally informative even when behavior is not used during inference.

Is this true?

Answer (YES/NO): YES